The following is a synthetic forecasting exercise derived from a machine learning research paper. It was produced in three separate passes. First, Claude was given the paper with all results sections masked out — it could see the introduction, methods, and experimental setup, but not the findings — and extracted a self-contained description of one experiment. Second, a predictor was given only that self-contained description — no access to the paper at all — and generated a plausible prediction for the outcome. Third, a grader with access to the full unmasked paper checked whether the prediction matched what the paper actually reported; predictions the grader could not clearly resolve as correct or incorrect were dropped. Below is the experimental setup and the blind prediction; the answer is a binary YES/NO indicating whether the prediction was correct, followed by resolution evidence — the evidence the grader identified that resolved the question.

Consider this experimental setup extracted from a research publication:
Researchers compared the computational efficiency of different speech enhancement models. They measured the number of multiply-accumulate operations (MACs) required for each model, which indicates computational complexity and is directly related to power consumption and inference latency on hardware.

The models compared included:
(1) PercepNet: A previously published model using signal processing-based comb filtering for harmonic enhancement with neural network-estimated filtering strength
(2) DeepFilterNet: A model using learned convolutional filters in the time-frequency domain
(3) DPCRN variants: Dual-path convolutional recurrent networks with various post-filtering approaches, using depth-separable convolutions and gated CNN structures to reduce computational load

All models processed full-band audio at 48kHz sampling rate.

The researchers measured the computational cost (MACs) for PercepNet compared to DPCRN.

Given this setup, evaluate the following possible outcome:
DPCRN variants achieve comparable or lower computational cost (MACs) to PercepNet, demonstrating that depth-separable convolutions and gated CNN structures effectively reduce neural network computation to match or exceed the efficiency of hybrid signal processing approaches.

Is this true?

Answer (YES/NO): YES